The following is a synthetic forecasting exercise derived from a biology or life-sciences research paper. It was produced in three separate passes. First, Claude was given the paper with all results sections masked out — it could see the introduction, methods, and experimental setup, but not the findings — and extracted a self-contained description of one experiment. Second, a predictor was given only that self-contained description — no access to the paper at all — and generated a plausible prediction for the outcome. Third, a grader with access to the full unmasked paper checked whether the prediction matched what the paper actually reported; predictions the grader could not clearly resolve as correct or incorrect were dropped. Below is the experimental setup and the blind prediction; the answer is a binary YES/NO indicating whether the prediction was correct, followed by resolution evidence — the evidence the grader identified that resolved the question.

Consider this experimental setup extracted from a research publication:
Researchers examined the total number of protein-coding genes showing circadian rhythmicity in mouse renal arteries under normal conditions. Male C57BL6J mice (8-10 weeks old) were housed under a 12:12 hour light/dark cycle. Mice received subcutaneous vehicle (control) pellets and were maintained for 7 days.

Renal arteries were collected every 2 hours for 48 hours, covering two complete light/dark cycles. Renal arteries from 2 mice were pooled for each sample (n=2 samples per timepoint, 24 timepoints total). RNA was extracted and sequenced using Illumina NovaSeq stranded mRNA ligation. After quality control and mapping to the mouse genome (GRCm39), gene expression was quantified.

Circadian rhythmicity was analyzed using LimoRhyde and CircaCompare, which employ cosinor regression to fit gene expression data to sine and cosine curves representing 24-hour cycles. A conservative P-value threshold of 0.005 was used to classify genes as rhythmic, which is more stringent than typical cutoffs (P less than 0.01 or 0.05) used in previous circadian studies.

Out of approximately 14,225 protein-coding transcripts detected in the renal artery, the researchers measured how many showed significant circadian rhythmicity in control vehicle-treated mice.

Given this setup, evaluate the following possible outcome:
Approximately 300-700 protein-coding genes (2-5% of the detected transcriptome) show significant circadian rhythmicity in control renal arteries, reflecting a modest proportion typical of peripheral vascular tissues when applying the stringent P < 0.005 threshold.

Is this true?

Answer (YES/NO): YES